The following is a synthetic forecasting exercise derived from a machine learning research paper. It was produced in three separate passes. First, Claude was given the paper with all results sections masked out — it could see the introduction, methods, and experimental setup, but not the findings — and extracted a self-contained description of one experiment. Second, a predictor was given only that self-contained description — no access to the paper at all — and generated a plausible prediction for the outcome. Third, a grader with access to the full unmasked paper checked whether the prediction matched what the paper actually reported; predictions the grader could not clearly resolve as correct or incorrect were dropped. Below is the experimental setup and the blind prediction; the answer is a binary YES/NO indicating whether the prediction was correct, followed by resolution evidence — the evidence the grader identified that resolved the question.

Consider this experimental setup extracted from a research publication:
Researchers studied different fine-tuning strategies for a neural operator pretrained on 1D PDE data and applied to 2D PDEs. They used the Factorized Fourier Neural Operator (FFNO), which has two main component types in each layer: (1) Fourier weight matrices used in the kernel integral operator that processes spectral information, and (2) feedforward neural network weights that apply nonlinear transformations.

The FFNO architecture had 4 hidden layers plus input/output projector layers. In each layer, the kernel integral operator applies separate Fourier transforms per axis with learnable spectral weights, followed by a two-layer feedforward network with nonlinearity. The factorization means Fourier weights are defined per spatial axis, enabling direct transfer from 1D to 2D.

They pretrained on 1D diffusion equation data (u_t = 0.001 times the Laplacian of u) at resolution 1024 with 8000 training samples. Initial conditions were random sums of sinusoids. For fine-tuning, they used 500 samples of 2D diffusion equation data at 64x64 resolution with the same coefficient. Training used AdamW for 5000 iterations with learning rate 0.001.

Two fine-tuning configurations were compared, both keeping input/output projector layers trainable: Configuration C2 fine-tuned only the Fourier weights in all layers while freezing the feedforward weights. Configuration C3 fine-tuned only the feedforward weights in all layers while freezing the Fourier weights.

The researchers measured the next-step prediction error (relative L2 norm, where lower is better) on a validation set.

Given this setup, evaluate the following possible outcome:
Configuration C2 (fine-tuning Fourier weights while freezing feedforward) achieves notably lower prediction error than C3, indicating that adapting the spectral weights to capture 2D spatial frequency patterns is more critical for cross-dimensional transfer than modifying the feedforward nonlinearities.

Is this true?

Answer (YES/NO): YES